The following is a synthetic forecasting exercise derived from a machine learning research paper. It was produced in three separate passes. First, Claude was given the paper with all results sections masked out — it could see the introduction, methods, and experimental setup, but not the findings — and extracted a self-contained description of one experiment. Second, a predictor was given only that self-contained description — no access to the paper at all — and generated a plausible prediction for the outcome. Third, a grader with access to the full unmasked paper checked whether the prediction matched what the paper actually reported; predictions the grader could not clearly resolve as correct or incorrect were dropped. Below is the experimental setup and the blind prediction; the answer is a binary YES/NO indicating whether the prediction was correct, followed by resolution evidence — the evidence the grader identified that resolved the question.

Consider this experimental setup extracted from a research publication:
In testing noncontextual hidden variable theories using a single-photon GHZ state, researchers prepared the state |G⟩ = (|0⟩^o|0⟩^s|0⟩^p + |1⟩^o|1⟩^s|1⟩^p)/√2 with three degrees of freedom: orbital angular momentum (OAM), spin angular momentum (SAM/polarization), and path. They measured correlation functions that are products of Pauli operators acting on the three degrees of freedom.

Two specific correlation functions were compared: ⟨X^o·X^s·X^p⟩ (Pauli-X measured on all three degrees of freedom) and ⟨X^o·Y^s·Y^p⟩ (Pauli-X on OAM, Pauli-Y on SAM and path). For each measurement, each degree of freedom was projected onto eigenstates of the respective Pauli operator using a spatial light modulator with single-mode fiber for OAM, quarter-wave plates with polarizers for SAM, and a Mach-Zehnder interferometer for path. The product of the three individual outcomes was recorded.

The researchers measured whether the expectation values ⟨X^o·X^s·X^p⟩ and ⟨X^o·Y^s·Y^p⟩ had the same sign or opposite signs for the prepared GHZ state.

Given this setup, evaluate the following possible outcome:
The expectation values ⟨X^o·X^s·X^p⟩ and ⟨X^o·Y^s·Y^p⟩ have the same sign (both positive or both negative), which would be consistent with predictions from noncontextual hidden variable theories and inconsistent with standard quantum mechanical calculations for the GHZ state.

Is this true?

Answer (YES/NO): NO